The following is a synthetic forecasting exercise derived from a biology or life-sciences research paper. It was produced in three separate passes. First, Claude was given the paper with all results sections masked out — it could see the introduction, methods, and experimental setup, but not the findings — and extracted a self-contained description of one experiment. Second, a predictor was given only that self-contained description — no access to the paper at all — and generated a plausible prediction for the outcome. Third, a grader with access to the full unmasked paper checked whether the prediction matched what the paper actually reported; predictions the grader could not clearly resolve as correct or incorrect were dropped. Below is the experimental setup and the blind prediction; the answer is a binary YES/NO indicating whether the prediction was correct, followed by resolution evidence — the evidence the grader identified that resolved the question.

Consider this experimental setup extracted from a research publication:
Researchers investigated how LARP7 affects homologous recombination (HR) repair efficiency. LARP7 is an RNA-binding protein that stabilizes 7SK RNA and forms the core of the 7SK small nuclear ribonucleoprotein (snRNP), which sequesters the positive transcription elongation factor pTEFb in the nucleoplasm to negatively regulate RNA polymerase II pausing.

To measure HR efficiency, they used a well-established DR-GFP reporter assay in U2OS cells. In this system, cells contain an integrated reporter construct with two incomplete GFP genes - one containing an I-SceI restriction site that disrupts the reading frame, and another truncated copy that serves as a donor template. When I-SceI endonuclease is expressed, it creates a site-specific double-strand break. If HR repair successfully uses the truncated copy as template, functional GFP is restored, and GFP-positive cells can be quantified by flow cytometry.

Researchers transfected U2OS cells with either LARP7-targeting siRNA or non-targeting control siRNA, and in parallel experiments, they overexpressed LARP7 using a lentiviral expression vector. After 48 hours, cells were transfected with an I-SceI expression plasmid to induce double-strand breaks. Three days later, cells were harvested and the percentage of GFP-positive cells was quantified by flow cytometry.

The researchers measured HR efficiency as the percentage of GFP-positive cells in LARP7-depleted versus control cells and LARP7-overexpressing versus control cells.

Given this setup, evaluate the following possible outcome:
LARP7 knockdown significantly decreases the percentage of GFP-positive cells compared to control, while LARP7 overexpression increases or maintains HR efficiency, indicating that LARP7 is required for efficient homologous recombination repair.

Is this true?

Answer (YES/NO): NO